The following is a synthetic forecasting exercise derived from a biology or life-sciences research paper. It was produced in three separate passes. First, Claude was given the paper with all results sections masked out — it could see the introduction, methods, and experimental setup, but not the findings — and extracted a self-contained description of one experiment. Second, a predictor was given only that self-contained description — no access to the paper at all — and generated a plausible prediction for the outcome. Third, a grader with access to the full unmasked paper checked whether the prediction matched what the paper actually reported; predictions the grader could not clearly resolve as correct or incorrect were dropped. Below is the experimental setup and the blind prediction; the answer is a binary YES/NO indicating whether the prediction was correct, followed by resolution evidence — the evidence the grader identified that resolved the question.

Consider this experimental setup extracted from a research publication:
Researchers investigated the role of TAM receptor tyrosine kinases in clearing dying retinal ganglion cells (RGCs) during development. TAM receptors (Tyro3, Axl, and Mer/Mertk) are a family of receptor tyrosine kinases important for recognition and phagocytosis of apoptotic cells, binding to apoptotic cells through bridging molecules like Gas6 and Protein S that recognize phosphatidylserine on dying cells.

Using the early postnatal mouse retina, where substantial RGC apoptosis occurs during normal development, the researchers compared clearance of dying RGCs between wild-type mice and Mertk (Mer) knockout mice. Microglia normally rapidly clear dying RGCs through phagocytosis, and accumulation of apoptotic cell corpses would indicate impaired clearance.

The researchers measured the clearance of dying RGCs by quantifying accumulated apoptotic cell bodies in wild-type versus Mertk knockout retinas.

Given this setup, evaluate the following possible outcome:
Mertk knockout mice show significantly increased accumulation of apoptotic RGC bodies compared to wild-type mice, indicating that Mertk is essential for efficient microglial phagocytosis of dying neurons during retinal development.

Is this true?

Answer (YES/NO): YES